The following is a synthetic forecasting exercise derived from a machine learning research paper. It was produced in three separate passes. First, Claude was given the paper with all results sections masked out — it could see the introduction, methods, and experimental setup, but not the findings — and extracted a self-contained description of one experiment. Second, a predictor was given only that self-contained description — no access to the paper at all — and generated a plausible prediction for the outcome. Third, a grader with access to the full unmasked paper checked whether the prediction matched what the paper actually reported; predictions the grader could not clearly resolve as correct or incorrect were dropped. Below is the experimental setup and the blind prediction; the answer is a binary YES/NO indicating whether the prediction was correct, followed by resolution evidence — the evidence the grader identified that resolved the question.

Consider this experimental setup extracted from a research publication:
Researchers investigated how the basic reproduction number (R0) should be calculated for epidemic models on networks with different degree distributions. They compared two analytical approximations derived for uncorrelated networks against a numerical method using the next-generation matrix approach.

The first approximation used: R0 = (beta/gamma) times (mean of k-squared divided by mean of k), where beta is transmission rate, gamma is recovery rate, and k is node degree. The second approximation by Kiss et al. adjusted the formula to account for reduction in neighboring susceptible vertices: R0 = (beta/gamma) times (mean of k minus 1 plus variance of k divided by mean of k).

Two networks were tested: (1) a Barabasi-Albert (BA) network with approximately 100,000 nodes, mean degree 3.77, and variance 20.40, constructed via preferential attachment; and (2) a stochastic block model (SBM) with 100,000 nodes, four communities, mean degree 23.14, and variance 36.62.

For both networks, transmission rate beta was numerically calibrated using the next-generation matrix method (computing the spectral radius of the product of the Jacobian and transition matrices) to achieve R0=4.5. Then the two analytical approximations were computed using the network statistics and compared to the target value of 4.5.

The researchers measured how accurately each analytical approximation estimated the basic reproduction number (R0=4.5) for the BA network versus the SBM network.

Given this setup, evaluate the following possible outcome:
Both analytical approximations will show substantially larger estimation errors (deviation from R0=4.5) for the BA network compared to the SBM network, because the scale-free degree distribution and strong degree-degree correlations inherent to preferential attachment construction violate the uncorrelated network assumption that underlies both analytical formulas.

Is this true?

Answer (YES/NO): NO